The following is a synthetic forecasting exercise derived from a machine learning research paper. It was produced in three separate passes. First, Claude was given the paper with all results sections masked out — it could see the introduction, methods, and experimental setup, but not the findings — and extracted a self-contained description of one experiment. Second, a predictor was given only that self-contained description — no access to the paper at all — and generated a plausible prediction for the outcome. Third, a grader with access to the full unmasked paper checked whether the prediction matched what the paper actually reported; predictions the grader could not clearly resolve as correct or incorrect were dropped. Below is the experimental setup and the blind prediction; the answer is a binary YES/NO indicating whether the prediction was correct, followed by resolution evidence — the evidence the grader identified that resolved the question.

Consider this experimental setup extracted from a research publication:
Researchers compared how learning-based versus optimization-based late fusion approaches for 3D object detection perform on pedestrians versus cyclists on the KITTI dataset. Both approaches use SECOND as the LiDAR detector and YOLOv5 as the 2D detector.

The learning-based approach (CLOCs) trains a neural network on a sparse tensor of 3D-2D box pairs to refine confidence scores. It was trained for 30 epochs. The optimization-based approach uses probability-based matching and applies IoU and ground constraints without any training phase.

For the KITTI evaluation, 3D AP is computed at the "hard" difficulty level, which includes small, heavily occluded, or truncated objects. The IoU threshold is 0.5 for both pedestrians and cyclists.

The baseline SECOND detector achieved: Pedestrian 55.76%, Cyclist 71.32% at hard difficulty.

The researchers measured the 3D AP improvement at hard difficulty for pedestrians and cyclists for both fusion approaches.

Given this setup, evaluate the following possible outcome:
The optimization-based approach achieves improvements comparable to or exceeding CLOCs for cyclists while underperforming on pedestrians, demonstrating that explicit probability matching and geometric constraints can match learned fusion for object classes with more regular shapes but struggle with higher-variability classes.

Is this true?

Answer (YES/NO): NO